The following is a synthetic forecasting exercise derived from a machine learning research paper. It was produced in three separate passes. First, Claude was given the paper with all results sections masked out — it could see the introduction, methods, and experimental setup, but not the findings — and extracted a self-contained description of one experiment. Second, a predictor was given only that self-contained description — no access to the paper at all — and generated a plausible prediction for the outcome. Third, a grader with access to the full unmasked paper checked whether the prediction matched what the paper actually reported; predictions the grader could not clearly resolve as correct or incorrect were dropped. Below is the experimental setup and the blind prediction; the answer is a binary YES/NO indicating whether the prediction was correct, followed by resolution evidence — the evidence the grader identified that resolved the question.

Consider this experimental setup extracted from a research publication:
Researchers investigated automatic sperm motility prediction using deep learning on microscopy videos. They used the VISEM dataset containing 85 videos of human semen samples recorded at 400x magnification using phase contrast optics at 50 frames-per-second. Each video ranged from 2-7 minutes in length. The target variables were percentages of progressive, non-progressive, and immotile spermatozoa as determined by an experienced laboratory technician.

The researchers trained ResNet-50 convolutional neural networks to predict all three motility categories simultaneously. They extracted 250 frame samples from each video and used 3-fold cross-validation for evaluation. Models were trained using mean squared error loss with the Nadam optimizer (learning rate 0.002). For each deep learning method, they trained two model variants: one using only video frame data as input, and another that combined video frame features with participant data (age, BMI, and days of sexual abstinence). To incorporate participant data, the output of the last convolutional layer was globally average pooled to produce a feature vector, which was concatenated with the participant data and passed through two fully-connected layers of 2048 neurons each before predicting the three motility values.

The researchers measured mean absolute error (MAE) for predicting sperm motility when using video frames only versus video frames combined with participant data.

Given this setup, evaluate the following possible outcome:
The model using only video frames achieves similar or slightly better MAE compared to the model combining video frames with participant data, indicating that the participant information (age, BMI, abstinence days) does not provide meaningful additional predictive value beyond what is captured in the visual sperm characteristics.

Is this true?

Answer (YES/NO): YES